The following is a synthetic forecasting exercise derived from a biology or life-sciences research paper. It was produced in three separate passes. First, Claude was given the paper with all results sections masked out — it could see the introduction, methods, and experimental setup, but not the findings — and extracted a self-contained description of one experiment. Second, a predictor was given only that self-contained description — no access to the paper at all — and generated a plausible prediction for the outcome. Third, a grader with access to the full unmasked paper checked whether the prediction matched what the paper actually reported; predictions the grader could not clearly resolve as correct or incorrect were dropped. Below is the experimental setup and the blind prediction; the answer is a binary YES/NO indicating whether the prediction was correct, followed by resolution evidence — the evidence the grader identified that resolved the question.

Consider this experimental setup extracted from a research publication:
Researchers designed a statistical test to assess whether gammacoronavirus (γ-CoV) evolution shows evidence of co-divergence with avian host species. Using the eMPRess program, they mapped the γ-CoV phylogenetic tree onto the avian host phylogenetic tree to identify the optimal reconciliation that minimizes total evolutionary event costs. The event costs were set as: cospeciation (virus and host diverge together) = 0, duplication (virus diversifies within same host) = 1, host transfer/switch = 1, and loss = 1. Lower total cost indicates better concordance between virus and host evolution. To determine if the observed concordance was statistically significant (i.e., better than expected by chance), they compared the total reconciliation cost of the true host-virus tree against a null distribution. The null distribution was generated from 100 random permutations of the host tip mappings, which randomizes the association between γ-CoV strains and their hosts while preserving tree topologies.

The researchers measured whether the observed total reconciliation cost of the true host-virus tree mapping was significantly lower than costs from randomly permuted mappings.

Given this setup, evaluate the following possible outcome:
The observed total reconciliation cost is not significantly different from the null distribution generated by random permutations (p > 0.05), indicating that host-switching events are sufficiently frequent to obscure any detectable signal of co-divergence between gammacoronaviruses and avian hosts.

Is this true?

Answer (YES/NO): NO